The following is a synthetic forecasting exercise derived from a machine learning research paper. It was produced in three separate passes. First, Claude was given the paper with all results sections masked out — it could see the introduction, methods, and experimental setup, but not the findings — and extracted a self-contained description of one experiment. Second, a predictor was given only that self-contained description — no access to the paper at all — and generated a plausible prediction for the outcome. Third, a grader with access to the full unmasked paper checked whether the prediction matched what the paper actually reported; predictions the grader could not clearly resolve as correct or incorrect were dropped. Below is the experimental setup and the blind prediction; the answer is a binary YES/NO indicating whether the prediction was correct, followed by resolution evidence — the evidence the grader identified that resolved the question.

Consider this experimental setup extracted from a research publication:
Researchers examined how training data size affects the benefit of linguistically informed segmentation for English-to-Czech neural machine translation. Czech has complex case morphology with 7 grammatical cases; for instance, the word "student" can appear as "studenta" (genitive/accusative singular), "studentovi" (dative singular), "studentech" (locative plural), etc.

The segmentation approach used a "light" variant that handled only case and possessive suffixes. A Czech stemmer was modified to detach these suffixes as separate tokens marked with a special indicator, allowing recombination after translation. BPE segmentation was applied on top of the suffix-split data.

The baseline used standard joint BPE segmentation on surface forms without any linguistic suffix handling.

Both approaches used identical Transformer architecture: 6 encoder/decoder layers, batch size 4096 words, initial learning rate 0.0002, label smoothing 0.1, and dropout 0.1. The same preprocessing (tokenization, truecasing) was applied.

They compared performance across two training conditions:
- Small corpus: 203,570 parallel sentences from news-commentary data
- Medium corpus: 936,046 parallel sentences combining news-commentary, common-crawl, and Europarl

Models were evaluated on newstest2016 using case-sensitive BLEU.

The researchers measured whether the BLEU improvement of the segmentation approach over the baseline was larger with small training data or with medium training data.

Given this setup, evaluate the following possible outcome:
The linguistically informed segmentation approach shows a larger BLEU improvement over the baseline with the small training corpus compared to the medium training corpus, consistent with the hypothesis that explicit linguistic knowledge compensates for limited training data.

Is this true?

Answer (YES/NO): YES